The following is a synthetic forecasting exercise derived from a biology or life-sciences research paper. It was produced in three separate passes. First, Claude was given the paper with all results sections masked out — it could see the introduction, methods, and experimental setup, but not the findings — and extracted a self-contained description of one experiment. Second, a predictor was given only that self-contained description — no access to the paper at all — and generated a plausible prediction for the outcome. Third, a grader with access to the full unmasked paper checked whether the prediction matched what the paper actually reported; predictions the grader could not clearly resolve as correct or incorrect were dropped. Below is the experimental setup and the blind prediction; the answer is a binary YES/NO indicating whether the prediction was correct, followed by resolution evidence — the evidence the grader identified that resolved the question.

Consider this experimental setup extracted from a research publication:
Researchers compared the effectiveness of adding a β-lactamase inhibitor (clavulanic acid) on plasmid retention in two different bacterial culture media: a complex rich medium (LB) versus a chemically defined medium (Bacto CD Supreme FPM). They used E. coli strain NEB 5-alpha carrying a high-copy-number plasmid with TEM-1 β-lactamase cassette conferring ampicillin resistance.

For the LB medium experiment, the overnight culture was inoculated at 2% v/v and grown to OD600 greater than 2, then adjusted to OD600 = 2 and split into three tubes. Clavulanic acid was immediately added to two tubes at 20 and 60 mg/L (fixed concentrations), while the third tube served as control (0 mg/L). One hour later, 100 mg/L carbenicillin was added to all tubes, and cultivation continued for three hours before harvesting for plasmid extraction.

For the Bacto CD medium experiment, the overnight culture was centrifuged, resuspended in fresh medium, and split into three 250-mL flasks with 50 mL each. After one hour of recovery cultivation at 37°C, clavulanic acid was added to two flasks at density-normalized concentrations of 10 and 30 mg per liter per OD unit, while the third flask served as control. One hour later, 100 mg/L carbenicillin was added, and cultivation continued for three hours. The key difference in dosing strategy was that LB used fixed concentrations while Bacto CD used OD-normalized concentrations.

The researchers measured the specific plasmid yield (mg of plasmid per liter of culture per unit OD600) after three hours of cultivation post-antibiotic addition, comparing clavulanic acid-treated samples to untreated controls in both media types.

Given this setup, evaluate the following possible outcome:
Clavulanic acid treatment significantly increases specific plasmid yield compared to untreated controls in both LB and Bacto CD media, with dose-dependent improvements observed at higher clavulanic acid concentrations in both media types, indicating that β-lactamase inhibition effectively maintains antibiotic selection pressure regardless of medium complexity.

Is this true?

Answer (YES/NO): YES